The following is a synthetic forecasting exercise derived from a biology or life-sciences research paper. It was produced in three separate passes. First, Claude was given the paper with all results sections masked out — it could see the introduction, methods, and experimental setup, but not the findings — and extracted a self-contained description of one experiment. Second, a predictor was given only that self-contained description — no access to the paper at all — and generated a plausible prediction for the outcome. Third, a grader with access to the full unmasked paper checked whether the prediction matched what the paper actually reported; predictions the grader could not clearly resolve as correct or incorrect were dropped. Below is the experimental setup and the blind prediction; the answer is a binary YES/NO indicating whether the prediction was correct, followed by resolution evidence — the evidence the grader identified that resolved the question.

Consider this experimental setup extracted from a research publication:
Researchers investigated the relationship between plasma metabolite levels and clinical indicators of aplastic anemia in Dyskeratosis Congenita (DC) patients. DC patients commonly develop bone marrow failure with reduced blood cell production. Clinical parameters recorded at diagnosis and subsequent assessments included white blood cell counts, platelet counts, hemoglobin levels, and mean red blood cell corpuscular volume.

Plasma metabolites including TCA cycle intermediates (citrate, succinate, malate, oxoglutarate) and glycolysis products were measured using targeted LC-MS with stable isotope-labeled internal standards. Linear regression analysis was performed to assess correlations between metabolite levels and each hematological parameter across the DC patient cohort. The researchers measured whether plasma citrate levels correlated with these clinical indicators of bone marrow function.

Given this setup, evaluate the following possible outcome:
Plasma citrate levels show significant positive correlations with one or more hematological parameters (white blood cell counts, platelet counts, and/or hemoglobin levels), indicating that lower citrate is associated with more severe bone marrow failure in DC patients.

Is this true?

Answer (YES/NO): NO